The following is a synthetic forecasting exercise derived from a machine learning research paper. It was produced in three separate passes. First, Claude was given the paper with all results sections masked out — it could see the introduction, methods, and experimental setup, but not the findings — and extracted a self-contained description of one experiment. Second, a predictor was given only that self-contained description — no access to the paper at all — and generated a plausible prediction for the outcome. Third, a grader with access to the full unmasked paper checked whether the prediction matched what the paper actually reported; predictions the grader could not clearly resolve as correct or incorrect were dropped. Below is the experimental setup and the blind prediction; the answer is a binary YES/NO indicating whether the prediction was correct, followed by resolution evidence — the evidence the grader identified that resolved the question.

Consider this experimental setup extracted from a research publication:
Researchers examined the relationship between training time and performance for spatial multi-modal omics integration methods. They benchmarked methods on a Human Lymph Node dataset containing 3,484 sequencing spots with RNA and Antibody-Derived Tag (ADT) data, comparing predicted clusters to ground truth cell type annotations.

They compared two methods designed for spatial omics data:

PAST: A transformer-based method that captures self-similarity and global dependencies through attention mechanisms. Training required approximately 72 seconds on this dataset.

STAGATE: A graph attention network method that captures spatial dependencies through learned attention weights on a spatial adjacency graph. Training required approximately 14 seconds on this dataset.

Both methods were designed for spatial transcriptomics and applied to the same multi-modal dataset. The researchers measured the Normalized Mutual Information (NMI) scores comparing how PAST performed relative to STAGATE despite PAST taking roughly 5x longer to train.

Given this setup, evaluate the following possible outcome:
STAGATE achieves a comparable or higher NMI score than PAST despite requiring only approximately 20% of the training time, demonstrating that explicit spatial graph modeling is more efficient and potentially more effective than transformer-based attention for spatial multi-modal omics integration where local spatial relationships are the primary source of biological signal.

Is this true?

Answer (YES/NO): NO